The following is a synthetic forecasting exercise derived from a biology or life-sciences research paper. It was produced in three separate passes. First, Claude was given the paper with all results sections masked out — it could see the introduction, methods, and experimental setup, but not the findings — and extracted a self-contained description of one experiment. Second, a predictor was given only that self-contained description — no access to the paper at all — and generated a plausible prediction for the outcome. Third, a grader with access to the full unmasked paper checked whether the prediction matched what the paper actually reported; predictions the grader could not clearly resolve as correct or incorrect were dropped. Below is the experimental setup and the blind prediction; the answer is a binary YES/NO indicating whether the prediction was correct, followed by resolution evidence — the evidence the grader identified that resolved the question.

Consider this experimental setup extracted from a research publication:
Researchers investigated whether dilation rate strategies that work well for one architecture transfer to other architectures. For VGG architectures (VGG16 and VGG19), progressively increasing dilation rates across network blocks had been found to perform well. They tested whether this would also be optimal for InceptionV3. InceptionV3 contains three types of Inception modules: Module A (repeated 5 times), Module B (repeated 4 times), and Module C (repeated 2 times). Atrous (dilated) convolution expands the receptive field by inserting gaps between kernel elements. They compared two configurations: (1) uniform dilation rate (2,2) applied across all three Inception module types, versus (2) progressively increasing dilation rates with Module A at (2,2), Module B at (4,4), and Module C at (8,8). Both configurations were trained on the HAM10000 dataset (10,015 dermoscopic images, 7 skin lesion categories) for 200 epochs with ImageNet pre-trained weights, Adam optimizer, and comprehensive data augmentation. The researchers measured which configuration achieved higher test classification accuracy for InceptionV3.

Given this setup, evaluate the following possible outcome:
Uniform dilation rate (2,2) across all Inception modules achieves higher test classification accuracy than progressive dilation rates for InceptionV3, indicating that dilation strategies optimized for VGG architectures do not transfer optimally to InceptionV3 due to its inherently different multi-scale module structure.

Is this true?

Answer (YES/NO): YES